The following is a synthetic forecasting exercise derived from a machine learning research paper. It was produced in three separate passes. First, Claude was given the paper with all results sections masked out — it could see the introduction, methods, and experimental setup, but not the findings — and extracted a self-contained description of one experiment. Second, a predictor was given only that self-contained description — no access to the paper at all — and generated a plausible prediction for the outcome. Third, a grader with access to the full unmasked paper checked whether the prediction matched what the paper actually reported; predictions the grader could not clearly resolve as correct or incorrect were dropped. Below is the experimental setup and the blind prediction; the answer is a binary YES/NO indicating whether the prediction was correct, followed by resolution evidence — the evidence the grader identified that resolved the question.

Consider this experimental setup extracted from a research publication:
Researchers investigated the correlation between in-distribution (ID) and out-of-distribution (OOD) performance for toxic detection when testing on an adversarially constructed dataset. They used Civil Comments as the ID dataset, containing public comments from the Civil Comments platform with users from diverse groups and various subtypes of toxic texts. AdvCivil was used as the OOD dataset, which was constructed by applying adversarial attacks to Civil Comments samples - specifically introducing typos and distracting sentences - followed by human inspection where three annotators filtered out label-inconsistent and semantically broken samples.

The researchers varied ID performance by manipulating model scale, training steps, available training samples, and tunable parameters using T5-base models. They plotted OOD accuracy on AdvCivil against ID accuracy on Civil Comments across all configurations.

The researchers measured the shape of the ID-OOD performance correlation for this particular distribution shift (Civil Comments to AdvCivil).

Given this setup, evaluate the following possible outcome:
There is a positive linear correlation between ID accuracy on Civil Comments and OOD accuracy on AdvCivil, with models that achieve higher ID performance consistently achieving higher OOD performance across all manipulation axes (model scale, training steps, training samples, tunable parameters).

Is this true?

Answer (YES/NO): NO